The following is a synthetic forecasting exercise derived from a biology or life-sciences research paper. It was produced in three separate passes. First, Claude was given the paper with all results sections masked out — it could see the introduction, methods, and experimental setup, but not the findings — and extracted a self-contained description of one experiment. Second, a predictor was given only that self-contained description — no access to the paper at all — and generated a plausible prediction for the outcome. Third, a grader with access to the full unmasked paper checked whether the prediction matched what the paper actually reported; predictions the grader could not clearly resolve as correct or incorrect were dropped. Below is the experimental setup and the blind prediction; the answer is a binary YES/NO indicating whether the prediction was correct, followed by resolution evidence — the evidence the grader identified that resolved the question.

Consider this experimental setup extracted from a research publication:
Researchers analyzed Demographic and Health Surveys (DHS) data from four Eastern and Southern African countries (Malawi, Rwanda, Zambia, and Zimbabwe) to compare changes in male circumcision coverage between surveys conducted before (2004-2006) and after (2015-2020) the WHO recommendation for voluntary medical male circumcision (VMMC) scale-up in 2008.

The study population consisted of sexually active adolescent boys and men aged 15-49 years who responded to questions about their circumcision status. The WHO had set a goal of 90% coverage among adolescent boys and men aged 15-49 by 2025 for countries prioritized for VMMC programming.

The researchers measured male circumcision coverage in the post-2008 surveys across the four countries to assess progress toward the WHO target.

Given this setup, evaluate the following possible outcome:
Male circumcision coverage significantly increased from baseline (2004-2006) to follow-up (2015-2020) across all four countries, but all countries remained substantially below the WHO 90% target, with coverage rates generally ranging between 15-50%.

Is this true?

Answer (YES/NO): NO